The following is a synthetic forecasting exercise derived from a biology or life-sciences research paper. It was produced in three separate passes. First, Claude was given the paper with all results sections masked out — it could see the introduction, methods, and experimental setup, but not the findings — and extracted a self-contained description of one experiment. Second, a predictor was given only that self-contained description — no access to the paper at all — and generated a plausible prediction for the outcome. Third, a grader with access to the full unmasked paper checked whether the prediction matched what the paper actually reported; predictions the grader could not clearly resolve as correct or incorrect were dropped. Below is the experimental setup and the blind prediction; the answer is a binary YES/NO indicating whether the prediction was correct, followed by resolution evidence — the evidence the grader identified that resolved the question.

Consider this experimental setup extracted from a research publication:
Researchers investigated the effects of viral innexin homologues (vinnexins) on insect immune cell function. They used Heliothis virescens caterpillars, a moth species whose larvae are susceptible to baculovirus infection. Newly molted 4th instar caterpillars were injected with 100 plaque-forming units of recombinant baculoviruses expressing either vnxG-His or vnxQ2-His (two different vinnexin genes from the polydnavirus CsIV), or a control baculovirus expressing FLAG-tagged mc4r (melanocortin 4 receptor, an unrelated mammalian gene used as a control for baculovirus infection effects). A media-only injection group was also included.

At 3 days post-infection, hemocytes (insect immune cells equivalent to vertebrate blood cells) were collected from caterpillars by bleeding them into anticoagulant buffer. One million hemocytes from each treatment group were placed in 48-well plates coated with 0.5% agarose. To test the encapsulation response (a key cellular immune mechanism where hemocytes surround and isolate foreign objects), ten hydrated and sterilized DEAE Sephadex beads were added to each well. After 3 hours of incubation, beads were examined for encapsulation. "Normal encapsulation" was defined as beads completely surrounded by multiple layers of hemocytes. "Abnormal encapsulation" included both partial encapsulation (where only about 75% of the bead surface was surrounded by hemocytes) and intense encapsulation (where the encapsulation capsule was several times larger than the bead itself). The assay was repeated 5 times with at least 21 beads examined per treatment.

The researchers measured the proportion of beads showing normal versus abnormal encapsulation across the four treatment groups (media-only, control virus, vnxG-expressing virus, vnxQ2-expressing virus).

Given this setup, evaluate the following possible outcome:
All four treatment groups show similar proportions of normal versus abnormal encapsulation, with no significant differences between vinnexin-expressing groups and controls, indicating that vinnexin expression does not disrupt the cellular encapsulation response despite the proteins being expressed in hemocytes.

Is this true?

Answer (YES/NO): NO